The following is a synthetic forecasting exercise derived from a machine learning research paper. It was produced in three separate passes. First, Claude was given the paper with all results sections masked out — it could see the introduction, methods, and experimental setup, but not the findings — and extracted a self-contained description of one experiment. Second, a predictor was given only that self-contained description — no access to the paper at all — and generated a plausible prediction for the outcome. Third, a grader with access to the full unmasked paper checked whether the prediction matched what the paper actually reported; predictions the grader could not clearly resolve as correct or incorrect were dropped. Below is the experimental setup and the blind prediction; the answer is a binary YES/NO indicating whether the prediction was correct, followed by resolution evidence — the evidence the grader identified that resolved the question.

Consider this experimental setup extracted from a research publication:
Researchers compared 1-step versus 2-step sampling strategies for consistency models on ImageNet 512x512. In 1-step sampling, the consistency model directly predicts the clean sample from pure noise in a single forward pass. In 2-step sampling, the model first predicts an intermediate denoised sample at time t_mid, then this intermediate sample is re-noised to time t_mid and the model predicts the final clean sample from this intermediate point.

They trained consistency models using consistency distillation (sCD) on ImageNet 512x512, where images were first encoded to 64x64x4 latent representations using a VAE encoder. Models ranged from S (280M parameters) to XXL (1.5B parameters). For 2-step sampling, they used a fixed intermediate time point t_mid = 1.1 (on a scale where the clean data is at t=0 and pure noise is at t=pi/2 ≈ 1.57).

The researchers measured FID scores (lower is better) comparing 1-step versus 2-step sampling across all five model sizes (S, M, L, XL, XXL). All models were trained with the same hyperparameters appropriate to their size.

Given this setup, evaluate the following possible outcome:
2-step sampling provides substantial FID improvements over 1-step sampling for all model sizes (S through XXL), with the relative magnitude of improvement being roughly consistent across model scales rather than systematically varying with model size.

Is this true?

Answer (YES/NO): YES